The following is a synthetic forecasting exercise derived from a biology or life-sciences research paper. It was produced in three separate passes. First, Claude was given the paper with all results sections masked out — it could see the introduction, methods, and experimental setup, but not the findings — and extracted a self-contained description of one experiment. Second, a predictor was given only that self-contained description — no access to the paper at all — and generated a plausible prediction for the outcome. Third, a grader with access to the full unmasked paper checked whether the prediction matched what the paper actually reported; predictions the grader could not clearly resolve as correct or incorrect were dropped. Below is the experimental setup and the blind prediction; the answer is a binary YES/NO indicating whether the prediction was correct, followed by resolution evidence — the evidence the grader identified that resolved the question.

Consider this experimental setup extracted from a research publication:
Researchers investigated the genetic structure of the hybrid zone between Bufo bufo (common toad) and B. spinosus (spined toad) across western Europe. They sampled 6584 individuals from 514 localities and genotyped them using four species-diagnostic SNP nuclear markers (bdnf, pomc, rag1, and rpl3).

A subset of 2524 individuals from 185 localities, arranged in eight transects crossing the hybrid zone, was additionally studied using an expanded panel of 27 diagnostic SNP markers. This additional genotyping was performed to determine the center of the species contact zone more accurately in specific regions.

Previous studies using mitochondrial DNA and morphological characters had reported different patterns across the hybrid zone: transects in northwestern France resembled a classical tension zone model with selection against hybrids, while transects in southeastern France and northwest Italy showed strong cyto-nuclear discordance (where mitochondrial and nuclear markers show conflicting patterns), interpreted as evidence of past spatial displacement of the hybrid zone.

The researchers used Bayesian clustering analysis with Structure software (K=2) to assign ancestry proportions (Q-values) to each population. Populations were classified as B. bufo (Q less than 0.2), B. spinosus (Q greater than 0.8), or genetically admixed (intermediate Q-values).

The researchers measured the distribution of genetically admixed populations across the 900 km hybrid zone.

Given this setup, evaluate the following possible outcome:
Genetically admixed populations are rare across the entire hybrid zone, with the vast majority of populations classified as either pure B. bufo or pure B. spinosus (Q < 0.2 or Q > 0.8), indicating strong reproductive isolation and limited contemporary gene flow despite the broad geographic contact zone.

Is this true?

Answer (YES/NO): YES